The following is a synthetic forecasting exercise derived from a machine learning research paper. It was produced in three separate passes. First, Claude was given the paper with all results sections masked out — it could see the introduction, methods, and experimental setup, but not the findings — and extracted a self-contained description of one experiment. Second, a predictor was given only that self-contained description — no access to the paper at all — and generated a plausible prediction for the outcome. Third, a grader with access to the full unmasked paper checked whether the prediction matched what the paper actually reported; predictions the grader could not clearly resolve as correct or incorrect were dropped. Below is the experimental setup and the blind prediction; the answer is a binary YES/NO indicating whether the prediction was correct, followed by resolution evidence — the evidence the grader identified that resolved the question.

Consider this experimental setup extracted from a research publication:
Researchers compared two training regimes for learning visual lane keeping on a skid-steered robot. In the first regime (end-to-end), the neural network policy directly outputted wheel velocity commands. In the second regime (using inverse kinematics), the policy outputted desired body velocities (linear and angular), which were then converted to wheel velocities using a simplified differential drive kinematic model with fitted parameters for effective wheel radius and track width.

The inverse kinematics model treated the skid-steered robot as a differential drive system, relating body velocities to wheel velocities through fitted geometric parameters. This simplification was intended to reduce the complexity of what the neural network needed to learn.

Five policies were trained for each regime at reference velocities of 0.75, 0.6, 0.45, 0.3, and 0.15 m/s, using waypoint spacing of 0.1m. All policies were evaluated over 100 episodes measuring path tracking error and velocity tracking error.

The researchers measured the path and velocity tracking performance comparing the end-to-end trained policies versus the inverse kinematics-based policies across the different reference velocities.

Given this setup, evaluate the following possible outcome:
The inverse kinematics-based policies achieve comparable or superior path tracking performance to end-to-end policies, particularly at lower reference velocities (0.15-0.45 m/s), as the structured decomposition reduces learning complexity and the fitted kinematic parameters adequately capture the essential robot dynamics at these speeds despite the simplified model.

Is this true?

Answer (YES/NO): NO